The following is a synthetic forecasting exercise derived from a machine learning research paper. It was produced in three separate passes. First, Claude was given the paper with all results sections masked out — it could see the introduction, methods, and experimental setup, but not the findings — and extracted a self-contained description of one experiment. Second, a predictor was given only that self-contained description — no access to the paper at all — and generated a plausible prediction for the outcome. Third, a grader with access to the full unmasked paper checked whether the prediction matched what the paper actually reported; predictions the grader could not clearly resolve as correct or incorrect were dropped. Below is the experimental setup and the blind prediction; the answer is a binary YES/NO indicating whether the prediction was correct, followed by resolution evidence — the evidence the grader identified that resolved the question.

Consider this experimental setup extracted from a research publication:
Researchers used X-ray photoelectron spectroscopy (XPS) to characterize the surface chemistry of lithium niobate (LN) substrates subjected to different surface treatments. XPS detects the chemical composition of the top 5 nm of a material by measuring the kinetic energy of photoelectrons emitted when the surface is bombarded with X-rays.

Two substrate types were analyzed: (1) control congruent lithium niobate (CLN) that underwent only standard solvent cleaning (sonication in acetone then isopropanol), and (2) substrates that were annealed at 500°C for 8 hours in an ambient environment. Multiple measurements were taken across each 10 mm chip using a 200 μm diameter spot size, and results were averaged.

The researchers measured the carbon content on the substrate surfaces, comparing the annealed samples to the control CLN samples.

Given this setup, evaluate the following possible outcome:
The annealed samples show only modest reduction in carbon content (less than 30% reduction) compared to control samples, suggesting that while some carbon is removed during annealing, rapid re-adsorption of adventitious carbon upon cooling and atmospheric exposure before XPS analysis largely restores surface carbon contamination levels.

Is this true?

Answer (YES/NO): NO